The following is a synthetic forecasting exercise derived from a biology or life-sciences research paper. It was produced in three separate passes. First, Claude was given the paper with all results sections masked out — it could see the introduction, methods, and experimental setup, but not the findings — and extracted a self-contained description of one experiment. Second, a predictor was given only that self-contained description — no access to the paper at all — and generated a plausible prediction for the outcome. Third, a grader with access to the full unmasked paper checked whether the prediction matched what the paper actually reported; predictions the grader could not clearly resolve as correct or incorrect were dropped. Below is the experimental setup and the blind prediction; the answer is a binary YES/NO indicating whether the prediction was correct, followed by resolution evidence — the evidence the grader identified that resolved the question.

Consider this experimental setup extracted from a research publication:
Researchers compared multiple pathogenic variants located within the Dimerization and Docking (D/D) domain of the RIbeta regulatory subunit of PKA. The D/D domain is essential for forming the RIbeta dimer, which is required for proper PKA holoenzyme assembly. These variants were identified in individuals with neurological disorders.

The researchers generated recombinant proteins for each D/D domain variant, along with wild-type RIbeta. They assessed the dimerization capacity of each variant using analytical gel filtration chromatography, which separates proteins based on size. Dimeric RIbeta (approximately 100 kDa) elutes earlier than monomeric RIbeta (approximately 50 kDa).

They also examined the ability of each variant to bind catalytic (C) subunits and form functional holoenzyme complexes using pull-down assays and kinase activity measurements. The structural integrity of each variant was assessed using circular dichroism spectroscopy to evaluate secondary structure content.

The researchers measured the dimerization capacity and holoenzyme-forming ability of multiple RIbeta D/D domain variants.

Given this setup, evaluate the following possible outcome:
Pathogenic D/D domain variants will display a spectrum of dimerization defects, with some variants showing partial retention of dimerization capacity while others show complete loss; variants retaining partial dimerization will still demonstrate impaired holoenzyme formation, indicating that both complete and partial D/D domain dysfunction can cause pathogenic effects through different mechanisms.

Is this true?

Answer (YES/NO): NO